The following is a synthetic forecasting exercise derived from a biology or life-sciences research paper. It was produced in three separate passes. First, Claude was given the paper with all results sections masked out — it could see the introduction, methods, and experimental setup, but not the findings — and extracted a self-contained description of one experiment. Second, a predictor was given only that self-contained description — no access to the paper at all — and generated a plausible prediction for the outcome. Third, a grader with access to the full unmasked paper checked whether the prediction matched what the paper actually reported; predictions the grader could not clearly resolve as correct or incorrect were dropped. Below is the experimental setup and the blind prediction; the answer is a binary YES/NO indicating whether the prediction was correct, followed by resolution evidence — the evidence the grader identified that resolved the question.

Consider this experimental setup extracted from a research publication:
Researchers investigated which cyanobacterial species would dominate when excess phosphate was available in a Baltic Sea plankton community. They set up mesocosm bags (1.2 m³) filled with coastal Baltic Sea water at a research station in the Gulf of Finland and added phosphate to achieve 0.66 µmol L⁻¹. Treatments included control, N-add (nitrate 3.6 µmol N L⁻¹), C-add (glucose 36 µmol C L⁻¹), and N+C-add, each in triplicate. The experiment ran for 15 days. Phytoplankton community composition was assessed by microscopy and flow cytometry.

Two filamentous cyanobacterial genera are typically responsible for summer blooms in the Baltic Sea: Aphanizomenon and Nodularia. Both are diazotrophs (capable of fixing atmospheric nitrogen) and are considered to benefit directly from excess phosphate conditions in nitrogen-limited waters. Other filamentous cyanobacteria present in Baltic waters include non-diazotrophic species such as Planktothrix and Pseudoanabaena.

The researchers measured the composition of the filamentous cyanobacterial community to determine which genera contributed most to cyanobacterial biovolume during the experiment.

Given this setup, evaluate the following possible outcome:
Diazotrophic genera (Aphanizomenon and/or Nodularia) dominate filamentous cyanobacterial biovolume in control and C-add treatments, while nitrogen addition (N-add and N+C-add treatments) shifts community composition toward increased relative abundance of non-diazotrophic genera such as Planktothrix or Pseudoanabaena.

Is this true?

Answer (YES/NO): NO